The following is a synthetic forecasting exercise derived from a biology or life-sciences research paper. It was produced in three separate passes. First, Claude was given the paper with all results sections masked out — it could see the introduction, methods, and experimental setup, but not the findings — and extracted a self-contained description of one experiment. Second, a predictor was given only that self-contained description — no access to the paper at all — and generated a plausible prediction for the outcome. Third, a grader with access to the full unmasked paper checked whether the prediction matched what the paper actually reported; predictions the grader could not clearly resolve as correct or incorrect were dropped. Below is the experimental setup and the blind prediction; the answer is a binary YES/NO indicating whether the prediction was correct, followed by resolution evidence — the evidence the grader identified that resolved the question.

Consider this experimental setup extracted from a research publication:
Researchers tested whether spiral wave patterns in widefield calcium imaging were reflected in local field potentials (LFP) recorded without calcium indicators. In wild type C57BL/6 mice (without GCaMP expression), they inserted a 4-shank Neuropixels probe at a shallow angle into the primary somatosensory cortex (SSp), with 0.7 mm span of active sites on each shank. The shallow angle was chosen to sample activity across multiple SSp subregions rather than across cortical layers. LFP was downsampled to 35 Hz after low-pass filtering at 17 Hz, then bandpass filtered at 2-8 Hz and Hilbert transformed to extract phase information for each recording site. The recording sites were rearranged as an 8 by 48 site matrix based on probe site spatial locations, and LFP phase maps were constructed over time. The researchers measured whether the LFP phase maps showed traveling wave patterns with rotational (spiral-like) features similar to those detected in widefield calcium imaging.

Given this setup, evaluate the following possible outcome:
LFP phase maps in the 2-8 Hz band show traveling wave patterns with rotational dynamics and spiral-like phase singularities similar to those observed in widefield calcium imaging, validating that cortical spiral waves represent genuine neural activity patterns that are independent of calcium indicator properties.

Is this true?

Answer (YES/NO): YES